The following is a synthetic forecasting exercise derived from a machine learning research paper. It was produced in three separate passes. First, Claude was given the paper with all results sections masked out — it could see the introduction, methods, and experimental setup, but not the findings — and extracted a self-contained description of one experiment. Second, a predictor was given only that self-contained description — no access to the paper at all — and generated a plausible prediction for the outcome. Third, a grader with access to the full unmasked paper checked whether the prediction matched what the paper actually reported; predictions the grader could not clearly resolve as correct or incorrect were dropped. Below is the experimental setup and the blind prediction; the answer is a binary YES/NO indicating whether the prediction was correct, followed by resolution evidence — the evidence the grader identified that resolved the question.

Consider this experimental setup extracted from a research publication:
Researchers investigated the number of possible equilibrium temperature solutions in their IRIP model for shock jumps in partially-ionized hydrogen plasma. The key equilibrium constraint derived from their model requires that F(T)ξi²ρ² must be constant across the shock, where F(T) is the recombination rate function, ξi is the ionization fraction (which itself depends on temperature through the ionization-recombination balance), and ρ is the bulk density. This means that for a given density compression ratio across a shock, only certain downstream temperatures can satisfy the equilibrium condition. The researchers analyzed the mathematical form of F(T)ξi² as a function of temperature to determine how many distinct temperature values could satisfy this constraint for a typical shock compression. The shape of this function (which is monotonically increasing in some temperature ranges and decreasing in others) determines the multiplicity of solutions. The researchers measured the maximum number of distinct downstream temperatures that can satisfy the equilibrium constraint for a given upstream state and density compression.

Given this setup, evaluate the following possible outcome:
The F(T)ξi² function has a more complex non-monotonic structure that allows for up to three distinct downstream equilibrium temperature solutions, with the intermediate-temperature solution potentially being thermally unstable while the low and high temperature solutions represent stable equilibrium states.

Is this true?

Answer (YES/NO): NO